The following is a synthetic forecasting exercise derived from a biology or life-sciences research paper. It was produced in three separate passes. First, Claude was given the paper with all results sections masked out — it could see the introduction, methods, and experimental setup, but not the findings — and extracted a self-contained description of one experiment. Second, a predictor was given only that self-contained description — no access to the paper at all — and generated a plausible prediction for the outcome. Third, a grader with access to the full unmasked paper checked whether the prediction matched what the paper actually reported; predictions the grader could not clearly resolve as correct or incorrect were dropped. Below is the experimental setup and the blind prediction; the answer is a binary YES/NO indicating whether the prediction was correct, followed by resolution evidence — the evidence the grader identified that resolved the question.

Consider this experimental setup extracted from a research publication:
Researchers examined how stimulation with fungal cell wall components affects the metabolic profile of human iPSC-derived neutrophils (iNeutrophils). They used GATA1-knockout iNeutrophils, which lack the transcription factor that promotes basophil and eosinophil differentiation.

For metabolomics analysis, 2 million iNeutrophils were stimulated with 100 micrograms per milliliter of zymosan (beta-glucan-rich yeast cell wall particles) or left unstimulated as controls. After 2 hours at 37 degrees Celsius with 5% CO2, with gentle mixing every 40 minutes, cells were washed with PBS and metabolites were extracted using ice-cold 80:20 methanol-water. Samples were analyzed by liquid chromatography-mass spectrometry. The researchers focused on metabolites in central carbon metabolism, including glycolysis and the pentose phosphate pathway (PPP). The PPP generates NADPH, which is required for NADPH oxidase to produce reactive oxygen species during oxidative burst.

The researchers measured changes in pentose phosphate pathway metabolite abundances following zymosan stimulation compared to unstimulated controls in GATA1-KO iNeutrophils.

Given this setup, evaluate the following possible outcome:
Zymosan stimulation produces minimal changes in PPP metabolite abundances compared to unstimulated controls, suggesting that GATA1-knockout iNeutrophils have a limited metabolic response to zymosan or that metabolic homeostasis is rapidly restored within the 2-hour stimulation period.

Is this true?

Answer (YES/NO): NO